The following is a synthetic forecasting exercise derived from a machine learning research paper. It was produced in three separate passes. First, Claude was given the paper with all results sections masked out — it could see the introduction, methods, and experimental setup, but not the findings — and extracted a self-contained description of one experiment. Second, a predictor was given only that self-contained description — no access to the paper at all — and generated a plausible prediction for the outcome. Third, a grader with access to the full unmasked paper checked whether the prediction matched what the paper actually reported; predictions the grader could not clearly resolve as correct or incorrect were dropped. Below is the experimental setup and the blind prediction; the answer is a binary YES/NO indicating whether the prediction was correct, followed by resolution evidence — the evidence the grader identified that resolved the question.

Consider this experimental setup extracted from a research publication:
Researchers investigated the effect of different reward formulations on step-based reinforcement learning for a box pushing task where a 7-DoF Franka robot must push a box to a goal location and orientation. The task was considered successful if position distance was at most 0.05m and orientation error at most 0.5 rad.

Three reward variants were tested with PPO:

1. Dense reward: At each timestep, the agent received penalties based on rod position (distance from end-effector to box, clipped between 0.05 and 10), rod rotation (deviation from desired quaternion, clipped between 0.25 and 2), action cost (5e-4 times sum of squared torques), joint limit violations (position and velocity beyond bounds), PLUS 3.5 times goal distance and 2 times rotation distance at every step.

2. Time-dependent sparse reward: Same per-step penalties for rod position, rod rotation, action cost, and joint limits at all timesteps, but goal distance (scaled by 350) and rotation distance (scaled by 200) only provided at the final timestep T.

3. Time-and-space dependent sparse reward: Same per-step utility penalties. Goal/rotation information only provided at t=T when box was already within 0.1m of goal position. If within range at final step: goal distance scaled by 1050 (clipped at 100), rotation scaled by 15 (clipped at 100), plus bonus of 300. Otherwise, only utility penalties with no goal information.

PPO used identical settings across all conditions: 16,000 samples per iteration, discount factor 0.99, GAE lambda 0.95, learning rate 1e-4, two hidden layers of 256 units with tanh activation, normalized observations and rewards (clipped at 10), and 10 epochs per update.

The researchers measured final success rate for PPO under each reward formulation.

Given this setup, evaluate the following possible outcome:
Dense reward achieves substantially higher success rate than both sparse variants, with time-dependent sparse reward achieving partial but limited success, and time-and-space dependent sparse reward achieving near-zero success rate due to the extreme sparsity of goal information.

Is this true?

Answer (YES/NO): NO